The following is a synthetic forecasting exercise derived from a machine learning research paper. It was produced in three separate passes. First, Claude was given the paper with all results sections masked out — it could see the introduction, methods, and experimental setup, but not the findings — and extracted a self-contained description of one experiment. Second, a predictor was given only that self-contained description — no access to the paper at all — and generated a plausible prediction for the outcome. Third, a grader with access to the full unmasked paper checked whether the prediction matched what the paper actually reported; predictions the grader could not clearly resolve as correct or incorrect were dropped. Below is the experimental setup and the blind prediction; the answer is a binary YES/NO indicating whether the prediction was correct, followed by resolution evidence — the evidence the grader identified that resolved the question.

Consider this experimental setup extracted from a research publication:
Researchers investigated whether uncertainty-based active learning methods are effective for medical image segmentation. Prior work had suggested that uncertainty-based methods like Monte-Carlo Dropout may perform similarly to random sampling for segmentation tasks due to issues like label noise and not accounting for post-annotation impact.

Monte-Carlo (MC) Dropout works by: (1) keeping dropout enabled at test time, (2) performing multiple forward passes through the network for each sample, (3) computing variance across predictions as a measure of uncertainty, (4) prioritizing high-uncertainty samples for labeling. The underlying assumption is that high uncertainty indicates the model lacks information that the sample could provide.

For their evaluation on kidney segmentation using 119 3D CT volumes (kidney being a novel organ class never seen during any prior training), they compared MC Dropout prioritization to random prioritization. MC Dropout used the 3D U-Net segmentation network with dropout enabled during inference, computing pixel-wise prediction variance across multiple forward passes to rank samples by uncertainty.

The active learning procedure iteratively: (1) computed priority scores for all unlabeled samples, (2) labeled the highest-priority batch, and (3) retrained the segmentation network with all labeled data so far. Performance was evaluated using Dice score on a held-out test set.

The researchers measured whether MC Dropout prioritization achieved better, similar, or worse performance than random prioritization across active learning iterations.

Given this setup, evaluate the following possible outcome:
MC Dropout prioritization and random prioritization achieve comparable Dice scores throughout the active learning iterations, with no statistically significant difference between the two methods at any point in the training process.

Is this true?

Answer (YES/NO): NO